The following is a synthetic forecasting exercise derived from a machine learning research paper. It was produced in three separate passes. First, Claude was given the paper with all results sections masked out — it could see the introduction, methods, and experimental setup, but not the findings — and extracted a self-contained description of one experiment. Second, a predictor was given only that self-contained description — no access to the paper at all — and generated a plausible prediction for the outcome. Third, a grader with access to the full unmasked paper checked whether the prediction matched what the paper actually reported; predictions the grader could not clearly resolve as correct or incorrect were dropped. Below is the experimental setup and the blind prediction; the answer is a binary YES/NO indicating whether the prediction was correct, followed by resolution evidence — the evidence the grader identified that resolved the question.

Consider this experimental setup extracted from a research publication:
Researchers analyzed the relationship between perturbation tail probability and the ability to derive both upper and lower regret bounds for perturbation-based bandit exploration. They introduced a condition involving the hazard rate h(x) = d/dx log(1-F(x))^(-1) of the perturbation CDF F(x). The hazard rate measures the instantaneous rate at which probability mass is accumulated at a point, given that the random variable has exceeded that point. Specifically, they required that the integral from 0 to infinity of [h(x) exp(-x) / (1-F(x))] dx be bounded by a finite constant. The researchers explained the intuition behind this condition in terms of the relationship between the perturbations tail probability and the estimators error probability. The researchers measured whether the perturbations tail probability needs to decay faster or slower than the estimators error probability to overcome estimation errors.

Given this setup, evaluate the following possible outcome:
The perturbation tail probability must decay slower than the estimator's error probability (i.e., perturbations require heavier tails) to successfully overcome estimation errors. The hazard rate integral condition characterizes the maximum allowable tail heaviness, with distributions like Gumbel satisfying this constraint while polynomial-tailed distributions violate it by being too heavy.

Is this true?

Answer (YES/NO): NO